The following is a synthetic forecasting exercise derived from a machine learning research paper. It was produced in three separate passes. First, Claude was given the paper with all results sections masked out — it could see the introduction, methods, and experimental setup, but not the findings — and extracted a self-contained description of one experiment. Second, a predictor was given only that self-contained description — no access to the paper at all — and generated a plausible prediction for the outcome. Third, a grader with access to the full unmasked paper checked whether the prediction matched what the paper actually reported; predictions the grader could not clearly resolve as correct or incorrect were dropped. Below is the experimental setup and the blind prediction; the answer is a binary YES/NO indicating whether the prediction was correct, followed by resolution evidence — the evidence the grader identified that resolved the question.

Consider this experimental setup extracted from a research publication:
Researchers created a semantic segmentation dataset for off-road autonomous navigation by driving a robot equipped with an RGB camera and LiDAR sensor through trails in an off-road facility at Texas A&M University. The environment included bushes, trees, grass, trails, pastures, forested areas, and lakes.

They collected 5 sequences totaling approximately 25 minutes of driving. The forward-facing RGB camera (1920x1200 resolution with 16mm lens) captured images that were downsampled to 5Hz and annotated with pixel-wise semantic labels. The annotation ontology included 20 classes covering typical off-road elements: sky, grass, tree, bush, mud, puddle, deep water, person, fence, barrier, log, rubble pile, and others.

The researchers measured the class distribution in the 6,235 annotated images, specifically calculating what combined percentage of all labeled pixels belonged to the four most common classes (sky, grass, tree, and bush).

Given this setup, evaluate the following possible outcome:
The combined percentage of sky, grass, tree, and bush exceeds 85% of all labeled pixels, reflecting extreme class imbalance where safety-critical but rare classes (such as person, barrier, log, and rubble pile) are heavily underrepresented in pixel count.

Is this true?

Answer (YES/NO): YES